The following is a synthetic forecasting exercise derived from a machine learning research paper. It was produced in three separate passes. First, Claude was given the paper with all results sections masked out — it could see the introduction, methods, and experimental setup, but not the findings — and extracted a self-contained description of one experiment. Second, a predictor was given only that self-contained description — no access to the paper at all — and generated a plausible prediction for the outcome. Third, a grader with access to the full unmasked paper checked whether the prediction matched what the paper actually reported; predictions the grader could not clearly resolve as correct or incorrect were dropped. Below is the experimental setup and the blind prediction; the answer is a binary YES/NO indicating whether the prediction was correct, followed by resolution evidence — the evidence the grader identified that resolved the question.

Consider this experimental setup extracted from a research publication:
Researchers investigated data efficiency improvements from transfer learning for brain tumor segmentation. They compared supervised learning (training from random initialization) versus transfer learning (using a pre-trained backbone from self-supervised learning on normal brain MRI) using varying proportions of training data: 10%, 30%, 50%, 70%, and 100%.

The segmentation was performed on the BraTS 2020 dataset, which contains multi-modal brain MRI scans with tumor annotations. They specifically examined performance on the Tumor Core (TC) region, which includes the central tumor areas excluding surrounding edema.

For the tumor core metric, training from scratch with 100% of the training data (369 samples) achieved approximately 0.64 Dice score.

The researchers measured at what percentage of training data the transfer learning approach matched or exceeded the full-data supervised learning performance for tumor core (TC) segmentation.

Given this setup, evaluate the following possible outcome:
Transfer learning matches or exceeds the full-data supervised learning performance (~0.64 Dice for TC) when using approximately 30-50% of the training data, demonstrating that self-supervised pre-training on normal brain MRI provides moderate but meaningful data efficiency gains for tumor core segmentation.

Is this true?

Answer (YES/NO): YES